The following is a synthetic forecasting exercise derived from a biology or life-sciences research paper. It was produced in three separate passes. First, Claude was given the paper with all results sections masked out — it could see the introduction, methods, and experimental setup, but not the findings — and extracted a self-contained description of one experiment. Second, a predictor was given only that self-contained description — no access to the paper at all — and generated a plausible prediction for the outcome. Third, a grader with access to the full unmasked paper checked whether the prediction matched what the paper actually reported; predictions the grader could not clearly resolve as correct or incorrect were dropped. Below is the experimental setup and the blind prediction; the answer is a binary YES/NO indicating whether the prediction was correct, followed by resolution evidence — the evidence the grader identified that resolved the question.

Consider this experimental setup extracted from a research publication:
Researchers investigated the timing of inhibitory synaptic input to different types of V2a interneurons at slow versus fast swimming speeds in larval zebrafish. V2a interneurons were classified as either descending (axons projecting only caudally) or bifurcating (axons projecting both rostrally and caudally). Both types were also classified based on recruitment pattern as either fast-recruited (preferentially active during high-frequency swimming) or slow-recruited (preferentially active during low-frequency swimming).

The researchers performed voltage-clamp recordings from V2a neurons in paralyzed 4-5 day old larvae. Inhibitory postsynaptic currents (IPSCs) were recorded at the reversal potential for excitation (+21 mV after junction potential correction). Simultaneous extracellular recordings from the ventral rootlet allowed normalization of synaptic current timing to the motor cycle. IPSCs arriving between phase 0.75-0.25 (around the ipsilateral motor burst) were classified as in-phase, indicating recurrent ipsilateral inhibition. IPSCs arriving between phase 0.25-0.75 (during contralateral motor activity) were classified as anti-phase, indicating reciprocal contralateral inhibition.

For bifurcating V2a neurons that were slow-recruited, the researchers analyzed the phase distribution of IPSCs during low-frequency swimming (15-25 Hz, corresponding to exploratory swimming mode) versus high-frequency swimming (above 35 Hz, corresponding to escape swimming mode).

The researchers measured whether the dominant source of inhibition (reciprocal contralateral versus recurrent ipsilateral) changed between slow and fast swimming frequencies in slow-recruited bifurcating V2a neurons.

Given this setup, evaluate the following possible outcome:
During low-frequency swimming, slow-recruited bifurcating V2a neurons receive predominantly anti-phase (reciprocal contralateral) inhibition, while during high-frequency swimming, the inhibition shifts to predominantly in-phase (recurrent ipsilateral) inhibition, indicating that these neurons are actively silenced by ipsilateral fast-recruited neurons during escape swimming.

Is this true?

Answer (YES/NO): NO